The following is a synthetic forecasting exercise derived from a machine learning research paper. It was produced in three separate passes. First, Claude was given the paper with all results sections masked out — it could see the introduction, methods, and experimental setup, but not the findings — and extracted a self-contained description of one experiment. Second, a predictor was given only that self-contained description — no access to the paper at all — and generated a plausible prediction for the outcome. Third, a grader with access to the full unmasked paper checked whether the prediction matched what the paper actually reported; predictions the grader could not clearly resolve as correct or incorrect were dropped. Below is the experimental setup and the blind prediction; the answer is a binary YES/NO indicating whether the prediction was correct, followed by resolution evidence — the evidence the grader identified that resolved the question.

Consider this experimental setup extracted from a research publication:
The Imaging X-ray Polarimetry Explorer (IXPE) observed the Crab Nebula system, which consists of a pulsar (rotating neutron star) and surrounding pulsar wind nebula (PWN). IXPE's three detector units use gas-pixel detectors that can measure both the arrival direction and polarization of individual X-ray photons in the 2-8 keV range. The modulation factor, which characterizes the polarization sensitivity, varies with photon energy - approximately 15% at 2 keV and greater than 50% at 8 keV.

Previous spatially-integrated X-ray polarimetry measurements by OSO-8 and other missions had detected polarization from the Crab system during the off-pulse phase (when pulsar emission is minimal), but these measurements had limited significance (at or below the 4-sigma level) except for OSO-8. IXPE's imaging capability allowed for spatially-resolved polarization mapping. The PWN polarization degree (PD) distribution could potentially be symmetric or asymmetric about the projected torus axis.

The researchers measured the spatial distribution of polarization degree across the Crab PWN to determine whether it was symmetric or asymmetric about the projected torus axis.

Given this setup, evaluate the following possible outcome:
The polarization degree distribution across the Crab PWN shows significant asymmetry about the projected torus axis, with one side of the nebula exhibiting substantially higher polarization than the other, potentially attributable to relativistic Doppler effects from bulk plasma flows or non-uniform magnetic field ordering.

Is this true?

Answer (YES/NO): YES